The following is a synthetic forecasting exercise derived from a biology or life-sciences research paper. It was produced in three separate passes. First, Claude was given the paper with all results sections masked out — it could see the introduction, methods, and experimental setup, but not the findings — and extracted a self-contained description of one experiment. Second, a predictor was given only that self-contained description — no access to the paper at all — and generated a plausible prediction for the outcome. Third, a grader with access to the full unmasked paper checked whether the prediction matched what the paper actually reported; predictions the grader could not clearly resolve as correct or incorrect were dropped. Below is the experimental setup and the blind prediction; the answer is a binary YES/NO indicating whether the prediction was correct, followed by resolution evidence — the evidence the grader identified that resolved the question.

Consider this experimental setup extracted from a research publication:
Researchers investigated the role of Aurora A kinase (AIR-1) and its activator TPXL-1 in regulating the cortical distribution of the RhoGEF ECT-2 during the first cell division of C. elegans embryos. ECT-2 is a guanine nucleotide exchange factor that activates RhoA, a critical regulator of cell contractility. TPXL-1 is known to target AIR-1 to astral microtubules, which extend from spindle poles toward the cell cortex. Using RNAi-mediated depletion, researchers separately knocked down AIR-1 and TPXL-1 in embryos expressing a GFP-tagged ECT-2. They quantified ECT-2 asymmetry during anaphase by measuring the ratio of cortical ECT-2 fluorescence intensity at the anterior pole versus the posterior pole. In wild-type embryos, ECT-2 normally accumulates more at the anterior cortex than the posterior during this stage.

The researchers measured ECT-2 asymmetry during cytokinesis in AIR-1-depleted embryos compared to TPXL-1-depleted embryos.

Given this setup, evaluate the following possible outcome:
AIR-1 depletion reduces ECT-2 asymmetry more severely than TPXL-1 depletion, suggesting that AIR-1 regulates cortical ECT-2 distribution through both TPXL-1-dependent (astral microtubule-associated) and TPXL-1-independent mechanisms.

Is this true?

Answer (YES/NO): NO